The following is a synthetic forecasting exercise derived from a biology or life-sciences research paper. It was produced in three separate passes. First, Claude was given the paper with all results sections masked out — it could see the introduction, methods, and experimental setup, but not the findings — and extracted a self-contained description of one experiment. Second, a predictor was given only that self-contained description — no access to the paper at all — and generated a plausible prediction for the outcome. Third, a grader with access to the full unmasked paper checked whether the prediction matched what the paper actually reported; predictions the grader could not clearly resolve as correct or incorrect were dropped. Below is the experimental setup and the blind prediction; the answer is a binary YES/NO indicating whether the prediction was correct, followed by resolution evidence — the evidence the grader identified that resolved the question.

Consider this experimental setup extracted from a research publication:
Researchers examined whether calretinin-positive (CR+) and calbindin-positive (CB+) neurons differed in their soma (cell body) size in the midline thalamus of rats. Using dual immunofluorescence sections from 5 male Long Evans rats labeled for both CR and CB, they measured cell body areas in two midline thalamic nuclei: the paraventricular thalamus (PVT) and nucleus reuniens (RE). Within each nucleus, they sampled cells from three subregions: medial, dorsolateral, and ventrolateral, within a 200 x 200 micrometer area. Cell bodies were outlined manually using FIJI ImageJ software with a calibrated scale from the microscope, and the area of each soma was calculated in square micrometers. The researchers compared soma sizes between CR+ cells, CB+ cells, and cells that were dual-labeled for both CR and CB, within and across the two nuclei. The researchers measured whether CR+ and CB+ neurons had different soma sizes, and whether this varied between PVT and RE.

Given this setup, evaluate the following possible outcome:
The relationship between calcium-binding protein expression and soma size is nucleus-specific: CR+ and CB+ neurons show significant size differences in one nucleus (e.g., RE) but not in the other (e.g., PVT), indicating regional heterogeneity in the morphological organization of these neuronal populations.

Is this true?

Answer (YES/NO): NO